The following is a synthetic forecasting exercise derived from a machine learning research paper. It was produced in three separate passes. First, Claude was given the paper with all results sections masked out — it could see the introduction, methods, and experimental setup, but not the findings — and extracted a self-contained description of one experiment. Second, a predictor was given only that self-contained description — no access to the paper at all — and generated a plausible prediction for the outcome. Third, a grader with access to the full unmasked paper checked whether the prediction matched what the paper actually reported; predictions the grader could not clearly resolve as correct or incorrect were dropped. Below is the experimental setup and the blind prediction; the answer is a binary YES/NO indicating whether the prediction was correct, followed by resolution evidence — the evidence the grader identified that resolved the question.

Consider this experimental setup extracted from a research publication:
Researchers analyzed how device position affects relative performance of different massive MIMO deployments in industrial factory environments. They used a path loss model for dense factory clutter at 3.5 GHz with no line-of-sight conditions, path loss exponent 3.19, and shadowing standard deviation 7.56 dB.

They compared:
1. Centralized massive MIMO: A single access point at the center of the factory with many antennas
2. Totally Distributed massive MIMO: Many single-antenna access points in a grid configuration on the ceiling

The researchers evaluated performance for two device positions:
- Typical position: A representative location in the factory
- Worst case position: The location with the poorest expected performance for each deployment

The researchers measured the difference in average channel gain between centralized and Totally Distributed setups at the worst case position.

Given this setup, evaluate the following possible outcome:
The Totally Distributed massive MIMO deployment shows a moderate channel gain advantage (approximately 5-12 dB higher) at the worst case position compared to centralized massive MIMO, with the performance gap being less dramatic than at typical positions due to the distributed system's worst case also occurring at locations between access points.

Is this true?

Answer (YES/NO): NO